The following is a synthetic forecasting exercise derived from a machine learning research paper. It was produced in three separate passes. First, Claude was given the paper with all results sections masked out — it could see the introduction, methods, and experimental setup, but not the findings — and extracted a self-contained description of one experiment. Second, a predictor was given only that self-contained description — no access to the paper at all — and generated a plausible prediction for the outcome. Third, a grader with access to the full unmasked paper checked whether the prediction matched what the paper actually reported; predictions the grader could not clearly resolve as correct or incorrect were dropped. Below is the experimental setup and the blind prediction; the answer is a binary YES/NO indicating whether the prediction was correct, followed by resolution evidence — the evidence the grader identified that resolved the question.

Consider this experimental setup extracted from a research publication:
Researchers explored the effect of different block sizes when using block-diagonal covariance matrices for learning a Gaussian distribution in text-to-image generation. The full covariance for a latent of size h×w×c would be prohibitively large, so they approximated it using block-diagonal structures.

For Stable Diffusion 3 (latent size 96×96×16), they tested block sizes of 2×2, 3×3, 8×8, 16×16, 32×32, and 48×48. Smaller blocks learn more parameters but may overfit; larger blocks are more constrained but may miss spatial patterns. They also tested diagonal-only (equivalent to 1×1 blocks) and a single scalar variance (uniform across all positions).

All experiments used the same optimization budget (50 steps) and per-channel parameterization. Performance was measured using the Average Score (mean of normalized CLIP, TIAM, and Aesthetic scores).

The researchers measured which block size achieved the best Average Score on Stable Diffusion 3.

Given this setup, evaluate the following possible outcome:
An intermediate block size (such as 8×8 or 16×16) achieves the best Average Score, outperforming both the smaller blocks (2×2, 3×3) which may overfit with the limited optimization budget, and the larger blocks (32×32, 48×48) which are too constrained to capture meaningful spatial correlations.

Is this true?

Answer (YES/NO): NO